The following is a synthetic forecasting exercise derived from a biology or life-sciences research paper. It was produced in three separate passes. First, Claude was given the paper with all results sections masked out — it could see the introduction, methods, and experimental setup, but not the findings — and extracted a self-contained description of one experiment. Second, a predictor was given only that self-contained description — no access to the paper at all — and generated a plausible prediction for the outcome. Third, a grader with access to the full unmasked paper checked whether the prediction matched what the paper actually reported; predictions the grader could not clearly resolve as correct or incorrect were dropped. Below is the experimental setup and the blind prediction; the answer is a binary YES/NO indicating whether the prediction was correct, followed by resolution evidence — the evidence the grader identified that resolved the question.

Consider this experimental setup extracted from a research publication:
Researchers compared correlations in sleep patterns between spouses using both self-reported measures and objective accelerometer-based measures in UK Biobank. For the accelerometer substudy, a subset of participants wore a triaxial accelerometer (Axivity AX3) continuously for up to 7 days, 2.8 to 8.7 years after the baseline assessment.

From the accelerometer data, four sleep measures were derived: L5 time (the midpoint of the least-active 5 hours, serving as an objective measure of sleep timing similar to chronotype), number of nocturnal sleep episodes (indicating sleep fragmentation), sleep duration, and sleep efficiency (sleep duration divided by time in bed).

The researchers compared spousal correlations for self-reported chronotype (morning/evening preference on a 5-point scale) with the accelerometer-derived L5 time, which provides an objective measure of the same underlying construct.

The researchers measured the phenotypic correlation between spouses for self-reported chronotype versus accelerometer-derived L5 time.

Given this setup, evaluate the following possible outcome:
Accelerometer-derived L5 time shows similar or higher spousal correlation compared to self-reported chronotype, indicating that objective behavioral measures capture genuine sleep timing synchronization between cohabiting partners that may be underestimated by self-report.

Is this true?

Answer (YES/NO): NO